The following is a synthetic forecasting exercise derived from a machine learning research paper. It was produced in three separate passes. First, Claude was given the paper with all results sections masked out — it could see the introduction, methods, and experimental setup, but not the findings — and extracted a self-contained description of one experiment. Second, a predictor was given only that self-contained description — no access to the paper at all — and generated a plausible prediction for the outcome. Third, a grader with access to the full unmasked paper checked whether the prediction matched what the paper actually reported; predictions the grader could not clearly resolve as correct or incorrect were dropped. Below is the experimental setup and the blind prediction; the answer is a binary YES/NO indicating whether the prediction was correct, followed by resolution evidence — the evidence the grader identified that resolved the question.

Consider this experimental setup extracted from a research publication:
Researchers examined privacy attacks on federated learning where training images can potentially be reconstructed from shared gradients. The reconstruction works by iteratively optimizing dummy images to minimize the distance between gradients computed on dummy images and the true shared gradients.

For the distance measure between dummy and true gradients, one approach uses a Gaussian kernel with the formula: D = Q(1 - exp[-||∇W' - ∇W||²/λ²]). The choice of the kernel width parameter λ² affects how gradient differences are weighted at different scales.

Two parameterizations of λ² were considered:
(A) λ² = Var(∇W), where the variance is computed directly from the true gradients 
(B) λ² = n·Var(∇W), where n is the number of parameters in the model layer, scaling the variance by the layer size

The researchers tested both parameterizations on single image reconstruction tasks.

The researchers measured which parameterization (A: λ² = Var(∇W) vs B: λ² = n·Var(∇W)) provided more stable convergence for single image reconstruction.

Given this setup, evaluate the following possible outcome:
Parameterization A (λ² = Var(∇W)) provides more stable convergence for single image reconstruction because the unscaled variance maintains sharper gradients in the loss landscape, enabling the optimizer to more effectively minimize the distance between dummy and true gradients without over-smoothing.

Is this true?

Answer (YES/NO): NO